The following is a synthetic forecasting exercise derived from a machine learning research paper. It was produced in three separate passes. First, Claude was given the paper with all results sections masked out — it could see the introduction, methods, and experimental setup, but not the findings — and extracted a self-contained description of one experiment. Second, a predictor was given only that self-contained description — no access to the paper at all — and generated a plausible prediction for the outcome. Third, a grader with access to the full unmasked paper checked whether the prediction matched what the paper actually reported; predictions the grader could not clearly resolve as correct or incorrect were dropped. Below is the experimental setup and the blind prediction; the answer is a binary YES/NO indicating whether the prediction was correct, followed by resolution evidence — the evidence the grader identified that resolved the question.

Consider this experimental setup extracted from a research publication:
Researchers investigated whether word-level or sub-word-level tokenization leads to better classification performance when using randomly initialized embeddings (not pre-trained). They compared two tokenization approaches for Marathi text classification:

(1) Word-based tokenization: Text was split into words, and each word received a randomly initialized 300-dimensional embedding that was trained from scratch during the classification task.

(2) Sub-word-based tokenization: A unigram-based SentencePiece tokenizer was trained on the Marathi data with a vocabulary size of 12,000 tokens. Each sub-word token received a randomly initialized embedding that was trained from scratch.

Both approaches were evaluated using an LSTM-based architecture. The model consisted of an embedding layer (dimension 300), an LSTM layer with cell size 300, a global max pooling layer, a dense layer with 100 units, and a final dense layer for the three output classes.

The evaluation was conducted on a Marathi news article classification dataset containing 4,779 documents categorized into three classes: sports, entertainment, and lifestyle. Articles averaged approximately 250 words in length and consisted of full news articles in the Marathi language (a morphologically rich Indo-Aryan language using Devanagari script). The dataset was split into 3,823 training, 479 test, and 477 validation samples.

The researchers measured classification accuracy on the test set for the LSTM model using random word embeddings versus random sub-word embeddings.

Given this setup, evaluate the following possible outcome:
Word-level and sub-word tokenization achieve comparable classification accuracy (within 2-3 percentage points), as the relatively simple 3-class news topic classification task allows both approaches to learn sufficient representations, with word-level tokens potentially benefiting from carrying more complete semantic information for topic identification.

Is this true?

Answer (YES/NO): YES